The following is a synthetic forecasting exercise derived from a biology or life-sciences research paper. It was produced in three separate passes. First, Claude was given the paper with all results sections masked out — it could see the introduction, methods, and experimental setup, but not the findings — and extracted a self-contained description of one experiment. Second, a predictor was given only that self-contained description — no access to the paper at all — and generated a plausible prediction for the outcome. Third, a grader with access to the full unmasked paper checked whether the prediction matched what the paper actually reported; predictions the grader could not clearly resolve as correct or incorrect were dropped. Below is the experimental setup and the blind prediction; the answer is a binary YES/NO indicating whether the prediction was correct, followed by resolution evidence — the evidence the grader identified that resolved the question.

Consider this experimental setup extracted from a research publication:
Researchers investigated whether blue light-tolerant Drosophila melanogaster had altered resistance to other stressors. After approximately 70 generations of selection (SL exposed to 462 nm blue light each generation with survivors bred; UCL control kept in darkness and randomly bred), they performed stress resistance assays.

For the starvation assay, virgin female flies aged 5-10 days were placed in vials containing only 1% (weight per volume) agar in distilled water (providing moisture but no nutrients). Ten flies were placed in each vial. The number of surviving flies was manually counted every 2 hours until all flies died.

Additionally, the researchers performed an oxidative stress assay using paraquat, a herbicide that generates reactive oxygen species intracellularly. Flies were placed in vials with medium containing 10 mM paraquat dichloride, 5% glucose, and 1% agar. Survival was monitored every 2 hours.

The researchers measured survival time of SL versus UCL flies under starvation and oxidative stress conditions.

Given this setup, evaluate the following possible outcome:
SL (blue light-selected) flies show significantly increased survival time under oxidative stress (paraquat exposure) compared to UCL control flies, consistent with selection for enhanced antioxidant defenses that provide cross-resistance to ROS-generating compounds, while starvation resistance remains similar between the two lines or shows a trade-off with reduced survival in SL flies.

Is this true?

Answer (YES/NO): NO